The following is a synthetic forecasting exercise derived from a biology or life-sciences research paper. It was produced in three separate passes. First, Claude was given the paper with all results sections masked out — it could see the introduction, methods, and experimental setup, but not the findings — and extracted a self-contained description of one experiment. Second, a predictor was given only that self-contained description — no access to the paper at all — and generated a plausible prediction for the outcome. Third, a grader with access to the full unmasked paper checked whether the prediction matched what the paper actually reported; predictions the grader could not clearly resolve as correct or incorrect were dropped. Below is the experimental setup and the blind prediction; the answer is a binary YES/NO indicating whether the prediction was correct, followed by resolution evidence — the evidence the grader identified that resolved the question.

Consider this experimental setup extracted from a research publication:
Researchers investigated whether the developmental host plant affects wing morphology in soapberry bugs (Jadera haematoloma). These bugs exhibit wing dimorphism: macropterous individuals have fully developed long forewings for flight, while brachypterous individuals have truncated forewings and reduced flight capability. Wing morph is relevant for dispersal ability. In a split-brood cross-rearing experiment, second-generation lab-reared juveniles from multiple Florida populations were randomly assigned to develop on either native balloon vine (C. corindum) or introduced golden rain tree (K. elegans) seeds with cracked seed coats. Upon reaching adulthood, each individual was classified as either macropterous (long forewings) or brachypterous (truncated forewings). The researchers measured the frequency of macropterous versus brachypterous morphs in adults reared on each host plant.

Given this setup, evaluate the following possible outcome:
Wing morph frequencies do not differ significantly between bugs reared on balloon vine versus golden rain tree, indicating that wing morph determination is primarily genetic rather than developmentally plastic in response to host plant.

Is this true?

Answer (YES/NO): NO